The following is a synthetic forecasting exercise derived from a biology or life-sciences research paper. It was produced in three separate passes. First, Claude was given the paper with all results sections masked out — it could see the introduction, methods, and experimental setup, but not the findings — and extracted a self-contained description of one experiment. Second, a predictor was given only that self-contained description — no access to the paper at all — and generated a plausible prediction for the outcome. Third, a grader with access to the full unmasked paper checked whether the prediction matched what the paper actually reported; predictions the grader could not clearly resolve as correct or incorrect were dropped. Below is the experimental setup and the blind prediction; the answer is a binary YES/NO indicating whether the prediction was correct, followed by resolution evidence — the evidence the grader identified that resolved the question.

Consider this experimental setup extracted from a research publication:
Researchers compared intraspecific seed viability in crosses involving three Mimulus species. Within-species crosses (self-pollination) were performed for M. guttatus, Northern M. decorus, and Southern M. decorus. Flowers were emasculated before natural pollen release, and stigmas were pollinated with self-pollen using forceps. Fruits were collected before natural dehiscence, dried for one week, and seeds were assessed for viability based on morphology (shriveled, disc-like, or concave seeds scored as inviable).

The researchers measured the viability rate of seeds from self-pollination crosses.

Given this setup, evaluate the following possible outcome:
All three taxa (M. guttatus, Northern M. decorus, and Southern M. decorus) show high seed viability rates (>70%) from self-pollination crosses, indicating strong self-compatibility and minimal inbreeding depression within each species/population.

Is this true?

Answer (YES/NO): YES